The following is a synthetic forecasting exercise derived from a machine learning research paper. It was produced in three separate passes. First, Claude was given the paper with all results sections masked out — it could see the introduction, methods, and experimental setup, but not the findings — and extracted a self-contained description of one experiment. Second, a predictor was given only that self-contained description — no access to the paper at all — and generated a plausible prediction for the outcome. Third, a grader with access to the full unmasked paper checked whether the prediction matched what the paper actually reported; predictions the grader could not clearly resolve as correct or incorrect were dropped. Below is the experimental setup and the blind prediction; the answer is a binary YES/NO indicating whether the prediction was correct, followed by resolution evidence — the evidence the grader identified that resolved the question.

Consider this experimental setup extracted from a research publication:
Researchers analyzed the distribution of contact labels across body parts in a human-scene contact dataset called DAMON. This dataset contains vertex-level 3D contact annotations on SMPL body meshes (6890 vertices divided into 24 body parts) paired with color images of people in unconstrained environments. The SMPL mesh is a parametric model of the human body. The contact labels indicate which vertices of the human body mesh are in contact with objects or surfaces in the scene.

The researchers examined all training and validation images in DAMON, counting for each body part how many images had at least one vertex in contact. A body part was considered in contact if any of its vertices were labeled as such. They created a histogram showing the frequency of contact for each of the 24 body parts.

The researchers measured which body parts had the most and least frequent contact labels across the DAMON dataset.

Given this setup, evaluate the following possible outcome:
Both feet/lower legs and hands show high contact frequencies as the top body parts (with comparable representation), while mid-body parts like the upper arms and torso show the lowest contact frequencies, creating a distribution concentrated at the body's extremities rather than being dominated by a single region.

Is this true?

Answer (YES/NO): NO